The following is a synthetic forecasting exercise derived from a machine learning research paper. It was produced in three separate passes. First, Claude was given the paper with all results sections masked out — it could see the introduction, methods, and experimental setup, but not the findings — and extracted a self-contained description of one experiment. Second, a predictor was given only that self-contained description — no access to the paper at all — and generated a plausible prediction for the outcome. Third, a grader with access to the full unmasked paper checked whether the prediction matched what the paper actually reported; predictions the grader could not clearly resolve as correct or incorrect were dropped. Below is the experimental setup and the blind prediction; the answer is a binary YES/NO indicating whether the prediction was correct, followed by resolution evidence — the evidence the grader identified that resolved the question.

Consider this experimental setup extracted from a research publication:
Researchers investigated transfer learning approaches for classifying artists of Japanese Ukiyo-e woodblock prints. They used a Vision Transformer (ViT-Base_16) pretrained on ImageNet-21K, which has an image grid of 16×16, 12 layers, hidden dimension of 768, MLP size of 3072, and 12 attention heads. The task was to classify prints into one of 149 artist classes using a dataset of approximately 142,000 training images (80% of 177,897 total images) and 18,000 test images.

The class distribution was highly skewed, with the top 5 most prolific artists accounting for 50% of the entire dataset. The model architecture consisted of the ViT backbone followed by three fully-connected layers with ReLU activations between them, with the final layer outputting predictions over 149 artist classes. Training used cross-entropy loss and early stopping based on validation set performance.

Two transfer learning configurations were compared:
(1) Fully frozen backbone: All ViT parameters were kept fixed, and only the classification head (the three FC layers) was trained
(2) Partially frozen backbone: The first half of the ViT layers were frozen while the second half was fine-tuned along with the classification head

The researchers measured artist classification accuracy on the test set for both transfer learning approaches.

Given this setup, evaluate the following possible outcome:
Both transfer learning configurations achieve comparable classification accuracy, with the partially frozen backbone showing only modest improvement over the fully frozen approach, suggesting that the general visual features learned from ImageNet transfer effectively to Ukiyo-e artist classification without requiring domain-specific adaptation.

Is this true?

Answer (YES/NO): NO